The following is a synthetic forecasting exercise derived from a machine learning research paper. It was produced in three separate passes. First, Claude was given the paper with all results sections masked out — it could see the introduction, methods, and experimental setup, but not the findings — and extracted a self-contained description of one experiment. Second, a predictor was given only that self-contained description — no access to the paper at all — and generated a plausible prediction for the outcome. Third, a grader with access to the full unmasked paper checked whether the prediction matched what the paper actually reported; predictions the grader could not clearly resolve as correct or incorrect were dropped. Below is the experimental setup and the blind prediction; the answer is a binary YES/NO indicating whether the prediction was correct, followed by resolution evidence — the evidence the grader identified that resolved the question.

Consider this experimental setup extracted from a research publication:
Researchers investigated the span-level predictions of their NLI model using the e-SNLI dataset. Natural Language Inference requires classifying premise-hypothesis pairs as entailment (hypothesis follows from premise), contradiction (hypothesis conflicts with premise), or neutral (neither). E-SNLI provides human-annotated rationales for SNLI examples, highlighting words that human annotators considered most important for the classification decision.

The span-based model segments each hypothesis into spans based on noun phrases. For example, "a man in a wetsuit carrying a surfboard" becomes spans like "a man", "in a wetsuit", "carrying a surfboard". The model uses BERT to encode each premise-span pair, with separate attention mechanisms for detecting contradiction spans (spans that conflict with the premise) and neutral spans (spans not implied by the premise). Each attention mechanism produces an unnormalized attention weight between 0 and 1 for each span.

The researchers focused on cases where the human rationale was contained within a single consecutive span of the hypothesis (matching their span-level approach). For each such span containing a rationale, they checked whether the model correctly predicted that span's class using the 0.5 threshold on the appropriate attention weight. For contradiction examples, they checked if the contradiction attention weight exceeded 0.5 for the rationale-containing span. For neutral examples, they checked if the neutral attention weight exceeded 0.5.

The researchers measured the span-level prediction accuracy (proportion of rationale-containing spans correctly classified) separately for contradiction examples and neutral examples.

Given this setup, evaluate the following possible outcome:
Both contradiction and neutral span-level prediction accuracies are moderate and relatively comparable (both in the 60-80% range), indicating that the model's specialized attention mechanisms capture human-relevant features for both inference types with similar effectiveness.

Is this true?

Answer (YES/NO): NO